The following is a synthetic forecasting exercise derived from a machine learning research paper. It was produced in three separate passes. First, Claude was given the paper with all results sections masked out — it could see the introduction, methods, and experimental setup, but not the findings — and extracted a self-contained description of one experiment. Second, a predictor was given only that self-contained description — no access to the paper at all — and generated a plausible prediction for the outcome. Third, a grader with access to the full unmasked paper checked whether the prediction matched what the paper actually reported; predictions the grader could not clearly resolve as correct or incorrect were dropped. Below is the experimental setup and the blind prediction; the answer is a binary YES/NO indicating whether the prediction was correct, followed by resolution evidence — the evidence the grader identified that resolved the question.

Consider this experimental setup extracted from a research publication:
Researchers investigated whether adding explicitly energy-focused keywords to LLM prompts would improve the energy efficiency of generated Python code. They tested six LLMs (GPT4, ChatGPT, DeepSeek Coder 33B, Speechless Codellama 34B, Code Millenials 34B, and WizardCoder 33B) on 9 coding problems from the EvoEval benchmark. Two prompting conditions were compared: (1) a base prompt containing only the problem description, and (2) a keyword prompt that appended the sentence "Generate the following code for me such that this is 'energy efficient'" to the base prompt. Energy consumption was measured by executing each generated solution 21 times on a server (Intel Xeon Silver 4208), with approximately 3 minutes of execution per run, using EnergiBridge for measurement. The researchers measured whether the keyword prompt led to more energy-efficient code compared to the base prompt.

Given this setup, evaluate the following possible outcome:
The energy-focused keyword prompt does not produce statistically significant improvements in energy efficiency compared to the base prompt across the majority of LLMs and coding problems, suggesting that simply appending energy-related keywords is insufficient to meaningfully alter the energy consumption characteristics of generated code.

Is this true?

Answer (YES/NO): YES